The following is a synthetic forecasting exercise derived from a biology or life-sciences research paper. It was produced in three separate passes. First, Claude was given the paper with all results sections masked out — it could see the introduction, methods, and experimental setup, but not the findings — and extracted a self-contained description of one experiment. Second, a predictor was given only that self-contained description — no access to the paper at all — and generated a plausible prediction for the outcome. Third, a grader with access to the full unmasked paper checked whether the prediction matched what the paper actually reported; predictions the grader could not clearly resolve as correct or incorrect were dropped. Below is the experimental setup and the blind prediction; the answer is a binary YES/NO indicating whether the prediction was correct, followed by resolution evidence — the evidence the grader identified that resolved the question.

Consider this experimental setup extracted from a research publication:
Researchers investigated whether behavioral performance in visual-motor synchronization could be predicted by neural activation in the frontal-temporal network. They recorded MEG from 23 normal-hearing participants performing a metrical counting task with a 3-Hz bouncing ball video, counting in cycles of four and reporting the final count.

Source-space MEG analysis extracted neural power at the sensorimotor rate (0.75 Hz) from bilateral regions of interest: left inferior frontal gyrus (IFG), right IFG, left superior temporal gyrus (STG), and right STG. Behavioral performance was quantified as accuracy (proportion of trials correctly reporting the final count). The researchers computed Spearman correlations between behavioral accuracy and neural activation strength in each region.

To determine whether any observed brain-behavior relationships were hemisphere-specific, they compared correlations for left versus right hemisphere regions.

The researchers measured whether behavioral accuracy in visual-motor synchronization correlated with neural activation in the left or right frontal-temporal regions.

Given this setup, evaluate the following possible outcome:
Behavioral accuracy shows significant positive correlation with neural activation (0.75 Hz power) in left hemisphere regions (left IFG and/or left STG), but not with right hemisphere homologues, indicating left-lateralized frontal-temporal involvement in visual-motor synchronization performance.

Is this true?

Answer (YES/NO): NO